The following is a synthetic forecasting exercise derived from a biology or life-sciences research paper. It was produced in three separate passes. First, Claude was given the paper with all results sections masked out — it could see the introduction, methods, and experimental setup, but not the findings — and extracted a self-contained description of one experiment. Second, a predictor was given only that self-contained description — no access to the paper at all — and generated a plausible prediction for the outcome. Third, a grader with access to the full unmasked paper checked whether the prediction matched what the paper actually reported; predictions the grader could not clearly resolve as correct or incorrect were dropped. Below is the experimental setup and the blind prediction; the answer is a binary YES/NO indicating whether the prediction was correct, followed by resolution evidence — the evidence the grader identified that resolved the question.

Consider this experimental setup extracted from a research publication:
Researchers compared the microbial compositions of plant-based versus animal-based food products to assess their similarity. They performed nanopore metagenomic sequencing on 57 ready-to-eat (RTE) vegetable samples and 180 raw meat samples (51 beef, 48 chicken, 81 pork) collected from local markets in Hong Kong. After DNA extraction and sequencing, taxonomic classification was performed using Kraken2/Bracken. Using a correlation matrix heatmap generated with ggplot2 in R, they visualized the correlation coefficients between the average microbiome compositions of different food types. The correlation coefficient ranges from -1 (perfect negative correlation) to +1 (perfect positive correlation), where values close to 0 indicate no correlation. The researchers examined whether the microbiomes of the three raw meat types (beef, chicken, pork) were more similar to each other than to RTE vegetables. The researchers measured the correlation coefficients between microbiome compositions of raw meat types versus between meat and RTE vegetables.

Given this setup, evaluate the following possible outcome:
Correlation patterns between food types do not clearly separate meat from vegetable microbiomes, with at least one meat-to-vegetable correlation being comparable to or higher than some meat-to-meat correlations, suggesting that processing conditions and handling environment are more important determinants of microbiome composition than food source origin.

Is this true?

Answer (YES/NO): NO